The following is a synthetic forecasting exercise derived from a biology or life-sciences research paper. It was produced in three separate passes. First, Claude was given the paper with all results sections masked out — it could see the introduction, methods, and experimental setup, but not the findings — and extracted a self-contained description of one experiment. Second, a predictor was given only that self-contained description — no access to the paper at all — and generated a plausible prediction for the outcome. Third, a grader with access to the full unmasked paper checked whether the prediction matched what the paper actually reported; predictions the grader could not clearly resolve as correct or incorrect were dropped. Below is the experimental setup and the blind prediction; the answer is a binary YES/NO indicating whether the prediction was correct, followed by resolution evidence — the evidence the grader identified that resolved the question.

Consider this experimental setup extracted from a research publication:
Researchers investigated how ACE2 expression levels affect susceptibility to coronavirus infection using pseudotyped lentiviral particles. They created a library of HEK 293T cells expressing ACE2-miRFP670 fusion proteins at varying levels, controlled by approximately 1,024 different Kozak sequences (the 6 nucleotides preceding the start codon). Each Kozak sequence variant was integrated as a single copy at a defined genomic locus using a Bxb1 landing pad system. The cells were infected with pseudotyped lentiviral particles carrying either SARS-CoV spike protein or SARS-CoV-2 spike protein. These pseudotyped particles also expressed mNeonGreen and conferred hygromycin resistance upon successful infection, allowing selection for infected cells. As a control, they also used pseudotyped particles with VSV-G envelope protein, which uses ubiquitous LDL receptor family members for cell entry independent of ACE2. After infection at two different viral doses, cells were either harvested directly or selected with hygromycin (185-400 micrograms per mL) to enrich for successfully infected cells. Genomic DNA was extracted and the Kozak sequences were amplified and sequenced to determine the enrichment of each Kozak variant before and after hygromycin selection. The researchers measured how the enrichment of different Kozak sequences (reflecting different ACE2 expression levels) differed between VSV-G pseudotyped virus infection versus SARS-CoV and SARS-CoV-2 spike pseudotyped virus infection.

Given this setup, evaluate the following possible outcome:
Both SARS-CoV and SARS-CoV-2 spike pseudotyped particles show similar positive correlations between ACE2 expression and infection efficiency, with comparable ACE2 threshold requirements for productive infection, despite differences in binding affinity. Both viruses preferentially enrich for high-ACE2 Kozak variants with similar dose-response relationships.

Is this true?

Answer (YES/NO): YES